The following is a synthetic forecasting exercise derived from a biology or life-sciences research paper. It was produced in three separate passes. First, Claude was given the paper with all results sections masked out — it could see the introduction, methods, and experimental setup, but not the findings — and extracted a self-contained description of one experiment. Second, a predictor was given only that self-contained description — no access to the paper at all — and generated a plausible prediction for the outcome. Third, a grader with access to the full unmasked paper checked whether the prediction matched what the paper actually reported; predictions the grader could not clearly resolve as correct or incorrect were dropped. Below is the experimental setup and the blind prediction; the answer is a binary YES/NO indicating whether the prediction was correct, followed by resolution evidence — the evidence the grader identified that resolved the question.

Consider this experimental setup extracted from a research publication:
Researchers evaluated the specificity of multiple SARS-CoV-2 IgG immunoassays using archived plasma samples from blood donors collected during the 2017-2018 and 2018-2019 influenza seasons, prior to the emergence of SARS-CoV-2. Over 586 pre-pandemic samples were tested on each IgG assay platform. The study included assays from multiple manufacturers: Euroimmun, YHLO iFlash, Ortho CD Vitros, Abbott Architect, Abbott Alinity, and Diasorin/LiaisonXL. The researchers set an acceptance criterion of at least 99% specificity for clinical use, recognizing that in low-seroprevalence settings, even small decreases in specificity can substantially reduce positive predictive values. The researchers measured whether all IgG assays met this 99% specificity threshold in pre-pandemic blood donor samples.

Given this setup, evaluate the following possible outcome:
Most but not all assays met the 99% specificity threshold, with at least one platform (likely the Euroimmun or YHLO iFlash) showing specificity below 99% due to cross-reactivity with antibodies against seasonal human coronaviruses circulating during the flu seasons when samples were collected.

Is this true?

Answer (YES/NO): NO